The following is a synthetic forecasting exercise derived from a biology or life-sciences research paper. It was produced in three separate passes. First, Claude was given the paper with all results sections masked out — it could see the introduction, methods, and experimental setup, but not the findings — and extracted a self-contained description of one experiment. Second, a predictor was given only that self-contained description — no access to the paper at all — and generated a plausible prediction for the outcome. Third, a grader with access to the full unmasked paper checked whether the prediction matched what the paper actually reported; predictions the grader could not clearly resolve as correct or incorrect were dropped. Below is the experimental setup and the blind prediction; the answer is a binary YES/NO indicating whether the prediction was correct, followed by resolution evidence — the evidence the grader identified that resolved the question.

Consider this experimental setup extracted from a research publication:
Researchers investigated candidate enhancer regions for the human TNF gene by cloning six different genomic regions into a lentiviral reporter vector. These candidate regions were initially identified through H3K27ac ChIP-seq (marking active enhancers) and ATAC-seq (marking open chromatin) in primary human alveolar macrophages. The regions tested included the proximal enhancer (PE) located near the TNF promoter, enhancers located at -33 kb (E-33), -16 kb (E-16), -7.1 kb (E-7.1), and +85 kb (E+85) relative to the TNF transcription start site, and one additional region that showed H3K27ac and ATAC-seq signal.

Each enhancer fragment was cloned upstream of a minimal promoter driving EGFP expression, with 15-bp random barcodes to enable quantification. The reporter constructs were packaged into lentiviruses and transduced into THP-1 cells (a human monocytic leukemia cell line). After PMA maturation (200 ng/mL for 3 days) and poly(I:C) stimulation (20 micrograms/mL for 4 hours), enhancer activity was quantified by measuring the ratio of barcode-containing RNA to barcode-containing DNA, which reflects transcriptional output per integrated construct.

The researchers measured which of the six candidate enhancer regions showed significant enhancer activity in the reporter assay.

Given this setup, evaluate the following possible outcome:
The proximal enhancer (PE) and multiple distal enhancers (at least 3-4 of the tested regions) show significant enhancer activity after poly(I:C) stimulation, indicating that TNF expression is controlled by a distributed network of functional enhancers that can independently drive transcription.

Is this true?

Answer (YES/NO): YES